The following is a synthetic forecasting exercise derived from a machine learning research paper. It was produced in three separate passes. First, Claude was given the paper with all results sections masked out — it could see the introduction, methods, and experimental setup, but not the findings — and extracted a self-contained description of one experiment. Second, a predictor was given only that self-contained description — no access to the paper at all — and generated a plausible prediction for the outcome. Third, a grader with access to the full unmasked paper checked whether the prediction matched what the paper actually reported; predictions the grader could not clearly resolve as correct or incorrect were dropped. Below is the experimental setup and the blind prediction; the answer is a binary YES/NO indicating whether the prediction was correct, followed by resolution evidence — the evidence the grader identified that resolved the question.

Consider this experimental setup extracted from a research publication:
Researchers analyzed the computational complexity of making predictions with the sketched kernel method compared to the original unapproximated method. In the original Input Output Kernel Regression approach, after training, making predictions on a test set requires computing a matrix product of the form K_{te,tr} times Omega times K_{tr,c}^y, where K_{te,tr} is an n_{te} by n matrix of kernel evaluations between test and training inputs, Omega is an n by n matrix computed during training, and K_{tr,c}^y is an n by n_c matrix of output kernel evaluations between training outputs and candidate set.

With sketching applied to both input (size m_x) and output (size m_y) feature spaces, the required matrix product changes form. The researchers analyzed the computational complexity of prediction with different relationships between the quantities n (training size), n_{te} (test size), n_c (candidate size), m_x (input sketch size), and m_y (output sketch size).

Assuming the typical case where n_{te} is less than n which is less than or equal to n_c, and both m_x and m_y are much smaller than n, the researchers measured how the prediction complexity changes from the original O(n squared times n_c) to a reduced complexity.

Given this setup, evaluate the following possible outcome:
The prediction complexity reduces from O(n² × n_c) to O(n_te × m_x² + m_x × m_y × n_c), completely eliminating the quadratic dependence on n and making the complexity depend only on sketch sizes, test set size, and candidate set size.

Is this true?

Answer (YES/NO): NO